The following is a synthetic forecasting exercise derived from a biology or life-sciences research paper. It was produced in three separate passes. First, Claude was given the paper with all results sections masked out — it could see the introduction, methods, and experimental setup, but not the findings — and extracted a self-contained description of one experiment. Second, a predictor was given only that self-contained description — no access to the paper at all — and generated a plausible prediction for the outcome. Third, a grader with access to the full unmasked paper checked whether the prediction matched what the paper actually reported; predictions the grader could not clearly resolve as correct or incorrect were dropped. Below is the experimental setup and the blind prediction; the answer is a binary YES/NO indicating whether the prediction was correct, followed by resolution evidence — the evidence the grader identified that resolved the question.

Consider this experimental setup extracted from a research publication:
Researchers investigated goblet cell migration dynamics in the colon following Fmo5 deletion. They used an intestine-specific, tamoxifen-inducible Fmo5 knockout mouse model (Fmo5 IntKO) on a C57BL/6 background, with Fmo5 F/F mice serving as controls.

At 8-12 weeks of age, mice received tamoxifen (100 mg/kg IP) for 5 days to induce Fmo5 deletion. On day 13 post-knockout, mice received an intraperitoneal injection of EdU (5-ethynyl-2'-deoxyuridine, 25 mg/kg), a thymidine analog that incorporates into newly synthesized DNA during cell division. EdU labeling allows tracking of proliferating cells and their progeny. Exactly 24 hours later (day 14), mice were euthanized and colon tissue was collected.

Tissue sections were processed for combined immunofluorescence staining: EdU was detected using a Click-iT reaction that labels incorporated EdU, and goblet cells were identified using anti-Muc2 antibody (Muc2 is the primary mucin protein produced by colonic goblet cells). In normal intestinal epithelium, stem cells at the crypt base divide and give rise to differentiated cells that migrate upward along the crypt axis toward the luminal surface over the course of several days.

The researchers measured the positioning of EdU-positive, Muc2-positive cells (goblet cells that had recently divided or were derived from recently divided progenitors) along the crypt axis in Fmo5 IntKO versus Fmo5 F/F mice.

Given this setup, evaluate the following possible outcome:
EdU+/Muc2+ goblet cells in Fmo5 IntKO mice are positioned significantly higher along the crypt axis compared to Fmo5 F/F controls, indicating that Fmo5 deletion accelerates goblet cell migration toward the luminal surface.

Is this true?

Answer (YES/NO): NO